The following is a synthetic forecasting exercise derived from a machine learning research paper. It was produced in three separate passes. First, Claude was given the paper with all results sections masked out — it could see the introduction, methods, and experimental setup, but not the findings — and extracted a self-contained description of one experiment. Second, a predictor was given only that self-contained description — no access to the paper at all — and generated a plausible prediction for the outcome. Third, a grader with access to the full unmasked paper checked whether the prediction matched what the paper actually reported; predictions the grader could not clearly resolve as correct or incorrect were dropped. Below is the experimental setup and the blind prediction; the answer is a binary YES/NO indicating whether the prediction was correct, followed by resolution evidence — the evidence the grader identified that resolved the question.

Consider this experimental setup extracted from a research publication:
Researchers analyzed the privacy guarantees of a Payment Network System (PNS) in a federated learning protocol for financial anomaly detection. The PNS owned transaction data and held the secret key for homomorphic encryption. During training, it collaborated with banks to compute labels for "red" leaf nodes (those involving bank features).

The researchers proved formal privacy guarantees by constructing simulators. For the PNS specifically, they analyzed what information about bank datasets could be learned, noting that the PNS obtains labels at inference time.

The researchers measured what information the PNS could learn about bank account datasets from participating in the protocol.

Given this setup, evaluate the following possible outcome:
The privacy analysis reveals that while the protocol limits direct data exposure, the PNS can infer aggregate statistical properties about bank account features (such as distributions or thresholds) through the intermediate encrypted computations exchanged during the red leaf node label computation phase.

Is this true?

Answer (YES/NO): NO